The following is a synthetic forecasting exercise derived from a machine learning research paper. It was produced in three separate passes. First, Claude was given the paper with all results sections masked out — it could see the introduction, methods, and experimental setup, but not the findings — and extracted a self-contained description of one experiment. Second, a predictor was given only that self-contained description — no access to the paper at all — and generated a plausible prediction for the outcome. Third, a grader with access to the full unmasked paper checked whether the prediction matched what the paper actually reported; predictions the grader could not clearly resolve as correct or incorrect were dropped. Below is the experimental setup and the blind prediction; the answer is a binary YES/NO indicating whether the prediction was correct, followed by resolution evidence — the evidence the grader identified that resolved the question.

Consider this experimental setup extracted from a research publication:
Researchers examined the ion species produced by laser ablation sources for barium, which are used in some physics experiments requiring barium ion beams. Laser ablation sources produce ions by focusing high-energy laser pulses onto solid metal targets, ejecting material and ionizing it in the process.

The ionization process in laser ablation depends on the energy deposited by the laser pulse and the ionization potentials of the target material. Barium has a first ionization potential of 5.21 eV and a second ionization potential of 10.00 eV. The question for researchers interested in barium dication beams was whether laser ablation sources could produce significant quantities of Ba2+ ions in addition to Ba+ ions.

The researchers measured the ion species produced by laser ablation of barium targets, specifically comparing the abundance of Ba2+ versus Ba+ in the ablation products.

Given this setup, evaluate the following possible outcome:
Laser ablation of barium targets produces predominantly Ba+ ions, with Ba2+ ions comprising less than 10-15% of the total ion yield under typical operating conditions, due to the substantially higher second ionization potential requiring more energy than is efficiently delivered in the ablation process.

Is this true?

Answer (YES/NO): YES